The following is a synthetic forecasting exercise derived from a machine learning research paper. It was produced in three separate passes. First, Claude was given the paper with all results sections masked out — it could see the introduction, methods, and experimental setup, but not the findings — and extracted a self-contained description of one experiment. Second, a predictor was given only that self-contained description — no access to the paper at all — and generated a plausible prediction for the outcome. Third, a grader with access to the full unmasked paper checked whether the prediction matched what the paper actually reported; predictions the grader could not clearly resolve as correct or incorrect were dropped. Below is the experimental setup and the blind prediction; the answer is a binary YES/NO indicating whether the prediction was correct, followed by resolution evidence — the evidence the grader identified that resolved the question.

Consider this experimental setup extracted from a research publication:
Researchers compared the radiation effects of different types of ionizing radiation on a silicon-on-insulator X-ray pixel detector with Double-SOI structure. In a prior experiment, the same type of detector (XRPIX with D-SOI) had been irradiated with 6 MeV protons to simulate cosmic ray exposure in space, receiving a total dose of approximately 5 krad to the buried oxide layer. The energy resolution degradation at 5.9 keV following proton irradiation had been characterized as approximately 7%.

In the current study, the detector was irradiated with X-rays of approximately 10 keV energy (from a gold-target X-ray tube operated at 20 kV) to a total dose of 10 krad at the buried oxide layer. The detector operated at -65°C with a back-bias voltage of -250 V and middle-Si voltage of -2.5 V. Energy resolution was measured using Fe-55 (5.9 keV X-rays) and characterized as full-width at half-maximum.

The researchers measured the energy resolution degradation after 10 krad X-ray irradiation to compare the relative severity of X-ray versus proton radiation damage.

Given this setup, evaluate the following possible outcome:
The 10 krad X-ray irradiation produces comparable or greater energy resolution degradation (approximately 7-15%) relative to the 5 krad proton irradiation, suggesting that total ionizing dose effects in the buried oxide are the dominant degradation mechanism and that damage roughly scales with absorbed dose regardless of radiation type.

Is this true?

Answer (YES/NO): NO